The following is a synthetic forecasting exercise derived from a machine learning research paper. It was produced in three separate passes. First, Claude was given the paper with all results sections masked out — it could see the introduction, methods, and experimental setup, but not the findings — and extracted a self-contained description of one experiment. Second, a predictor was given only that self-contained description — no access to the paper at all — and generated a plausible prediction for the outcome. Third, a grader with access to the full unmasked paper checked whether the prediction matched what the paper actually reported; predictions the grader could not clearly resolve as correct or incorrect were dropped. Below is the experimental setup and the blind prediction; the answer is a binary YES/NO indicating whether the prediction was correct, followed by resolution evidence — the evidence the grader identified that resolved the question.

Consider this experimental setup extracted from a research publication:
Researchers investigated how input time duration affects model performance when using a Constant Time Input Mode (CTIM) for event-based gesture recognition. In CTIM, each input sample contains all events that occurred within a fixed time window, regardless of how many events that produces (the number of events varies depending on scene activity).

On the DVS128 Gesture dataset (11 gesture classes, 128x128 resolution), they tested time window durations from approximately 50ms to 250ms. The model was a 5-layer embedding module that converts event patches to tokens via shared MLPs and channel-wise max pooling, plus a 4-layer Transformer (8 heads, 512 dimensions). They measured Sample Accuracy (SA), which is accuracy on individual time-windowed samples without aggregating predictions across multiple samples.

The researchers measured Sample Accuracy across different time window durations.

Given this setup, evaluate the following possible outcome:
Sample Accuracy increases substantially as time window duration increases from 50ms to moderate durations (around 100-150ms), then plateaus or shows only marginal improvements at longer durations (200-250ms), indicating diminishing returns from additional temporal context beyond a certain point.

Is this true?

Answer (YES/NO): NO